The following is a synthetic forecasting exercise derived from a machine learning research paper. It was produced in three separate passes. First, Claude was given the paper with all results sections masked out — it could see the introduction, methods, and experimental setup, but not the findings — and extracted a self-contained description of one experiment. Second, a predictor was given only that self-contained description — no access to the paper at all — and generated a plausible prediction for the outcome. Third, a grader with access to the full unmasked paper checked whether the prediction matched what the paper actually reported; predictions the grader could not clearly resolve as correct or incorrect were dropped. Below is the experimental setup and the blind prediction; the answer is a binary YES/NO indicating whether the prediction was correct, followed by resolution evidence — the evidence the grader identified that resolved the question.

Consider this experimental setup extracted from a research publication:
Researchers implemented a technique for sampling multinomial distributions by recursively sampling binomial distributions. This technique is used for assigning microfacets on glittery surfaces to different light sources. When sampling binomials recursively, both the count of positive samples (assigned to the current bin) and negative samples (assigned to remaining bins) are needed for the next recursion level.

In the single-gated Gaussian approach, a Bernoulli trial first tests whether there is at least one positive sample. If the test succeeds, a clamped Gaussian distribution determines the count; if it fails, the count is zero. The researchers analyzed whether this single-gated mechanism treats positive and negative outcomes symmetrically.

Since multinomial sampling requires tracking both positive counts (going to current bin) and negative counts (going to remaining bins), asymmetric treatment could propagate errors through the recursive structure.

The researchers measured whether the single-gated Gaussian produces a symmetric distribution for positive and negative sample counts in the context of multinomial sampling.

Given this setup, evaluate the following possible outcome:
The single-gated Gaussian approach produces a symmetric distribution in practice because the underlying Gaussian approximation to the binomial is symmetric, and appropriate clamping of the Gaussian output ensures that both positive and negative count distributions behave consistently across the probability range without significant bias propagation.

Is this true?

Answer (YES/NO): NO